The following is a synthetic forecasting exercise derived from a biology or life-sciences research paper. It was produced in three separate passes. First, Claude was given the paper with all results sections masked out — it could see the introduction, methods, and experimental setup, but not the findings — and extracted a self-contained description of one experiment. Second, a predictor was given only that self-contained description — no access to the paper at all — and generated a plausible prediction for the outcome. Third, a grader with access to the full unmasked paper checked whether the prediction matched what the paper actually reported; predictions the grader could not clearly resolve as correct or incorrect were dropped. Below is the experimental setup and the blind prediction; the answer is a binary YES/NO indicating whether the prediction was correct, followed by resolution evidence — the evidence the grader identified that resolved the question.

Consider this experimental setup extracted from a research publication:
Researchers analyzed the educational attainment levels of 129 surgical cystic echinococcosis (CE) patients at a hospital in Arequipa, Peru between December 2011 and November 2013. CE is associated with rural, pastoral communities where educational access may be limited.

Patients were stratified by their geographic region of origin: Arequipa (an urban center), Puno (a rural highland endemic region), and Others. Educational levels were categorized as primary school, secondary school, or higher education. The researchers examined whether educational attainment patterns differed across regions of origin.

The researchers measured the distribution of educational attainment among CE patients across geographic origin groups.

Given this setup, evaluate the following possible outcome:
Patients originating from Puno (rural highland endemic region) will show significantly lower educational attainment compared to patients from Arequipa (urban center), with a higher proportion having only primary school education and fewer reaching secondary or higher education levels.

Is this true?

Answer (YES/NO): NO